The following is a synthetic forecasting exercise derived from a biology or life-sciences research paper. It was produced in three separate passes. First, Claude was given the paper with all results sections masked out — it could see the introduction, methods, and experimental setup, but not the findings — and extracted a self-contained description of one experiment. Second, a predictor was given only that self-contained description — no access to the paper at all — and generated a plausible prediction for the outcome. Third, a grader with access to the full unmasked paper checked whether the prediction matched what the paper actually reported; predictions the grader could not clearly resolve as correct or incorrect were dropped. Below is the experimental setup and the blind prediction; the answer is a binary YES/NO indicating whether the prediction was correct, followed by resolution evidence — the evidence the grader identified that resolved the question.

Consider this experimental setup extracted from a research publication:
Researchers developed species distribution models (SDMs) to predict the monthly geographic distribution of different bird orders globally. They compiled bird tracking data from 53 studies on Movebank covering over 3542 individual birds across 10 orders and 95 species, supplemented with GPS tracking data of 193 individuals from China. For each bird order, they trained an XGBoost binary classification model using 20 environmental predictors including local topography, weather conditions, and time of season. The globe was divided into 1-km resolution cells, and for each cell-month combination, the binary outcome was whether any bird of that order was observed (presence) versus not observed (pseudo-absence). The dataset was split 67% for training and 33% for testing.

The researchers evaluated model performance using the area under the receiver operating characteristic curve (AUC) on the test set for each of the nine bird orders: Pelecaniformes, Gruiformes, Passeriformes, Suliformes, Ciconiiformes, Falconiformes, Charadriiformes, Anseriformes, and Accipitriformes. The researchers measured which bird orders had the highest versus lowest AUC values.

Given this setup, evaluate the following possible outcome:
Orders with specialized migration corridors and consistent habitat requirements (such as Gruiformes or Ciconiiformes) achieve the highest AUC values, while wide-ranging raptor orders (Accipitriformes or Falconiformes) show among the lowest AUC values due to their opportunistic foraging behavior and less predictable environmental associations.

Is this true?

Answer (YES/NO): NO